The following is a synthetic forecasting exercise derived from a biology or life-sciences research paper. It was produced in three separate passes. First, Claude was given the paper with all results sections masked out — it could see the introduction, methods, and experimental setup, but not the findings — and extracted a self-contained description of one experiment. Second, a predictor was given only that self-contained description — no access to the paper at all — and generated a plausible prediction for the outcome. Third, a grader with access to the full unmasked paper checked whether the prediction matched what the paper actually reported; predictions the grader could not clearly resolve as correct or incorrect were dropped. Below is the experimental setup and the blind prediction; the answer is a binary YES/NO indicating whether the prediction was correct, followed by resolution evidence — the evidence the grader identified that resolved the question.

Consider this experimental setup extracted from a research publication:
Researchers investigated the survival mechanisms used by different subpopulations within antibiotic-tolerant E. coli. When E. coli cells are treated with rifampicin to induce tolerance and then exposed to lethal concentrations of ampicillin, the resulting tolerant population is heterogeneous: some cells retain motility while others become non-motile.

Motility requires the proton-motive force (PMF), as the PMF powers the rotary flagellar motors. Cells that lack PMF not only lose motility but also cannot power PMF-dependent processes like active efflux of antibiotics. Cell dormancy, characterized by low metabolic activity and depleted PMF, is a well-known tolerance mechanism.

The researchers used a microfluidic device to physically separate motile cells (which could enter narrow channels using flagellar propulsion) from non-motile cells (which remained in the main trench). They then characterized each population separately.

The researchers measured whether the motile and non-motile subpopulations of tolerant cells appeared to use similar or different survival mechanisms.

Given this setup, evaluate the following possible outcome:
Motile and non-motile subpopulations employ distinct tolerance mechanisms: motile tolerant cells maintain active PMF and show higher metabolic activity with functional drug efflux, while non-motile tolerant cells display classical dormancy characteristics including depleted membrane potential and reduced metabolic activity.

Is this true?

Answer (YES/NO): NO